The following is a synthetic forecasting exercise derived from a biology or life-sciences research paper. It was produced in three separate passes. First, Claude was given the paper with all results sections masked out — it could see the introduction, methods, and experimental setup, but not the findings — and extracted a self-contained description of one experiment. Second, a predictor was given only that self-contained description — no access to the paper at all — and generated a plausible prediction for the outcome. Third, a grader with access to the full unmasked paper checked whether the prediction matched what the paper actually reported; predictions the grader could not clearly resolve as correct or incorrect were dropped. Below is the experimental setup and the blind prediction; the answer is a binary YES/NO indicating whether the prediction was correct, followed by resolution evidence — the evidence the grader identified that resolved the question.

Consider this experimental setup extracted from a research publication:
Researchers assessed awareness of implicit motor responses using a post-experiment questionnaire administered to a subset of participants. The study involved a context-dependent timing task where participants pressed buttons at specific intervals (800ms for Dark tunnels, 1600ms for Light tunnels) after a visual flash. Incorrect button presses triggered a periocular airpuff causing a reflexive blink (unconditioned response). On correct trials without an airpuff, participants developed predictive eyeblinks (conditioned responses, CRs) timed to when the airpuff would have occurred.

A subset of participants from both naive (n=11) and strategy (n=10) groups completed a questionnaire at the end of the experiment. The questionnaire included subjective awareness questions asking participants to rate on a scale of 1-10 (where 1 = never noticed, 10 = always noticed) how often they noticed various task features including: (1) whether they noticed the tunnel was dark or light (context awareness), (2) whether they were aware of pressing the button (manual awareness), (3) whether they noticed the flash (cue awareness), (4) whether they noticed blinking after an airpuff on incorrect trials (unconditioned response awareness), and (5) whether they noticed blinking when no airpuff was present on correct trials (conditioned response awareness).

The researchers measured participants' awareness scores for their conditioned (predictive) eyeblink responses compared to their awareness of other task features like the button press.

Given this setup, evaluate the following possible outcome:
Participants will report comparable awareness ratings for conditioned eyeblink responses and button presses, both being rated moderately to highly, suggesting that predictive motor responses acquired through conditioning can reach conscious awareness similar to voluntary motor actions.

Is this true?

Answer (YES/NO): NO